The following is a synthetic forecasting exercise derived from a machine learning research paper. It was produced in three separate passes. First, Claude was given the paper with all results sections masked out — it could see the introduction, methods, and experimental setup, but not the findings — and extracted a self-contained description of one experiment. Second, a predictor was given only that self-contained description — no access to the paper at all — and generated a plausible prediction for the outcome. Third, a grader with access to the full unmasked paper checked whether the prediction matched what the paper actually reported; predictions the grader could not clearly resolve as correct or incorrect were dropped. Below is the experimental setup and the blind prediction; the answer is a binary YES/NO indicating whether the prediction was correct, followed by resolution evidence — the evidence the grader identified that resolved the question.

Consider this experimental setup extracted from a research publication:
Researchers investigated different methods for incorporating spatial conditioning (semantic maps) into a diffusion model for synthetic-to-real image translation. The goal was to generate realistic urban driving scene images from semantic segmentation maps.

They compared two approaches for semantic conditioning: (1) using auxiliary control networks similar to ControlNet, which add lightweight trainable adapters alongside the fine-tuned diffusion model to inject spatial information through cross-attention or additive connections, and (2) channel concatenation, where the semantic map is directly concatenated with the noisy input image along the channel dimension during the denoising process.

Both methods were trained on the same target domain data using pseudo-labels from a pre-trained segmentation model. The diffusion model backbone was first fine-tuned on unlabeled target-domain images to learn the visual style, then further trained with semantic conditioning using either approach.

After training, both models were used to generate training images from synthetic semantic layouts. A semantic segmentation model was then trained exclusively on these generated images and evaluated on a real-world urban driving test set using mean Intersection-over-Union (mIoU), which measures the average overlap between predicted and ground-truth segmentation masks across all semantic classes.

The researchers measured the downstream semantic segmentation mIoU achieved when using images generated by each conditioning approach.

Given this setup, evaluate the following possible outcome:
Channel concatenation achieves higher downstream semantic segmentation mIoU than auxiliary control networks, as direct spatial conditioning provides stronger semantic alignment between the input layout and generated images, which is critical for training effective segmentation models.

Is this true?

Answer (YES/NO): YES